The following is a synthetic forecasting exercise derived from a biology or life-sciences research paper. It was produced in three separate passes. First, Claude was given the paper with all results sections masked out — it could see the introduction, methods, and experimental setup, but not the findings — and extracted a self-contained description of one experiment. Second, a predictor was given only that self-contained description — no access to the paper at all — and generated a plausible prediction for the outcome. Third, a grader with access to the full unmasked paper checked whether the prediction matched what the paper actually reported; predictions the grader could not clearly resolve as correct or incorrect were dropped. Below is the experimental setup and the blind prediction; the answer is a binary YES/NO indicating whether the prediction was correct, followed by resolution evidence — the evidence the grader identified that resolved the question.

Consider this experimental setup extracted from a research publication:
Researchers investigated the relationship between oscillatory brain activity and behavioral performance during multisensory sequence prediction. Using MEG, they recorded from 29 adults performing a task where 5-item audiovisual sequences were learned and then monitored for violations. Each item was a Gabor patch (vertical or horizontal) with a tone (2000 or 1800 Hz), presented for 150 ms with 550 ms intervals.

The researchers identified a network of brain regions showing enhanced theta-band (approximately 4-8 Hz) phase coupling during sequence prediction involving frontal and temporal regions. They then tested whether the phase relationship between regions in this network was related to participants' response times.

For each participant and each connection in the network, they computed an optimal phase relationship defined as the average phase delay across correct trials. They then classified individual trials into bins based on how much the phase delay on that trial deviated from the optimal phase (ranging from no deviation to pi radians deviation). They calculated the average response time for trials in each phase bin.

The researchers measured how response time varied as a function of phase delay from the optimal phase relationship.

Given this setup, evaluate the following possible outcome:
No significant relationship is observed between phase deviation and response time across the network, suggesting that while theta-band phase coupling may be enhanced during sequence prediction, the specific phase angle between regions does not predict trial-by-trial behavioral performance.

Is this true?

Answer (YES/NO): NO